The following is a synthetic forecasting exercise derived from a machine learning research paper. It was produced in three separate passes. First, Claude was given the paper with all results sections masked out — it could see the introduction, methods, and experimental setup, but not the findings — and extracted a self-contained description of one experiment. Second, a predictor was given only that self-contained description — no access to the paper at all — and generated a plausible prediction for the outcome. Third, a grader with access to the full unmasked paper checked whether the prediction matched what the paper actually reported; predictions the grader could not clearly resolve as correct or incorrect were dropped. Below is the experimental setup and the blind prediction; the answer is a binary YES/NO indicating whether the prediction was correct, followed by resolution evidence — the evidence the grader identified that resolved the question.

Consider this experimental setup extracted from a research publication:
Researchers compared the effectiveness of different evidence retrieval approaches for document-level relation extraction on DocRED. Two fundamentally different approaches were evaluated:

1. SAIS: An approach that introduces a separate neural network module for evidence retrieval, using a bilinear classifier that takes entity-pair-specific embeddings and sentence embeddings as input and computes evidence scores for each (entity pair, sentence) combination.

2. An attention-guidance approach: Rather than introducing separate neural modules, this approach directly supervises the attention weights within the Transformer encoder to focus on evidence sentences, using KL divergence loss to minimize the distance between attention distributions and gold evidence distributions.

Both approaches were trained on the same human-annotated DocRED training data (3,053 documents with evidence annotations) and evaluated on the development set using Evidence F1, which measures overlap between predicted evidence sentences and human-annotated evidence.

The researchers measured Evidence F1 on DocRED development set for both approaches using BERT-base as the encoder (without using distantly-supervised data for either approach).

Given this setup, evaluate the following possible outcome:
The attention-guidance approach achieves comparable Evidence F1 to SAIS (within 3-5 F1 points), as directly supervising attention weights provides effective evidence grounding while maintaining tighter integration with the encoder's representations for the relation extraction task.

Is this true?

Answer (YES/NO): YES